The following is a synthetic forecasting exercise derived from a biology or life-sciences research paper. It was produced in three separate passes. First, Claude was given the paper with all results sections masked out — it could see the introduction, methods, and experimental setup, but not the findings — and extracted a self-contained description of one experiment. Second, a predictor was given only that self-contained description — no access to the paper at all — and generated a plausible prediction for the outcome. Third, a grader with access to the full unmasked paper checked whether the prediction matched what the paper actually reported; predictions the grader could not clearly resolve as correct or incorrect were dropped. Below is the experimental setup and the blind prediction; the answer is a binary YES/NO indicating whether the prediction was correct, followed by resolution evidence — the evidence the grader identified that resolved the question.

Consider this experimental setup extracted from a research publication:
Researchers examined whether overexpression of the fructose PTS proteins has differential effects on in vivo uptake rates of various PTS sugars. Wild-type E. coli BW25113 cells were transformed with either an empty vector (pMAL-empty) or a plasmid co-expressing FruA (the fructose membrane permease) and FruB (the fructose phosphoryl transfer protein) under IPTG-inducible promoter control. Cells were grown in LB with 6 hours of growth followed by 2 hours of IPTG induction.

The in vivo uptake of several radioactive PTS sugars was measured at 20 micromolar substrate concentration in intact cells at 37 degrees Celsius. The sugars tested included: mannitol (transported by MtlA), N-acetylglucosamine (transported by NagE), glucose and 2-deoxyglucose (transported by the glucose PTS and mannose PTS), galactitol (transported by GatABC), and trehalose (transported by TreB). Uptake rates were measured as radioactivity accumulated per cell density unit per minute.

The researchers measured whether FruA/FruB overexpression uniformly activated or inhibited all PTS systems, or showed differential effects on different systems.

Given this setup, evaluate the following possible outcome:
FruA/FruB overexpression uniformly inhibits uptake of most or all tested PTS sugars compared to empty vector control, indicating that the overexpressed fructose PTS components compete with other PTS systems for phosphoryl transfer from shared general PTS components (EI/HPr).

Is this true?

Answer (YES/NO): NO